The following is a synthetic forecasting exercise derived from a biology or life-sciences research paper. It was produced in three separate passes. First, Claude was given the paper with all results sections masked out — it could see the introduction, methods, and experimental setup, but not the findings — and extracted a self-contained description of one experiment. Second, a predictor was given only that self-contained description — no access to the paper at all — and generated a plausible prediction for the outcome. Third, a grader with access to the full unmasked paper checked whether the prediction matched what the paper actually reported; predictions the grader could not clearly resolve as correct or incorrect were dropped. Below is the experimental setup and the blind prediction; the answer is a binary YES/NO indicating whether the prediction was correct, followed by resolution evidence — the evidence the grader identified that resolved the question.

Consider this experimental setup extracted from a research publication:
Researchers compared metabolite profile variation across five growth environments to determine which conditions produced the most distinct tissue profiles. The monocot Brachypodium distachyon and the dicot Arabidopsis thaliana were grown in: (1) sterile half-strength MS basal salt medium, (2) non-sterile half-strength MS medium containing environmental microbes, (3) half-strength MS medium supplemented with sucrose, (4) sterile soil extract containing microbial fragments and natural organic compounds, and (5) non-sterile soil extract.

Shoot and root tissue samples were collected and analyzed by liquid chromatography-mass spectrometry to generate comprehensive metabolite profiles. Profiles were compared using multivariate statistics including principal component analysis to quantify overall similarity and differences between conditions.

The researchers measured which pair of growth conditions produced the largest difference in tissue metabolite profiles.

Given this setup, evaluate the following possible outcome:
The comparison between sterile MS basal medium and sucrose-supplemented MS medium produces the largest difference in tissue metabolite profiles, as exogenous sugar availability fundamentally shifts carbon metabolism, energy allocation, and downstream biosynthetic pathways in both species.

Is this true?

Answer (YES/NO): NO